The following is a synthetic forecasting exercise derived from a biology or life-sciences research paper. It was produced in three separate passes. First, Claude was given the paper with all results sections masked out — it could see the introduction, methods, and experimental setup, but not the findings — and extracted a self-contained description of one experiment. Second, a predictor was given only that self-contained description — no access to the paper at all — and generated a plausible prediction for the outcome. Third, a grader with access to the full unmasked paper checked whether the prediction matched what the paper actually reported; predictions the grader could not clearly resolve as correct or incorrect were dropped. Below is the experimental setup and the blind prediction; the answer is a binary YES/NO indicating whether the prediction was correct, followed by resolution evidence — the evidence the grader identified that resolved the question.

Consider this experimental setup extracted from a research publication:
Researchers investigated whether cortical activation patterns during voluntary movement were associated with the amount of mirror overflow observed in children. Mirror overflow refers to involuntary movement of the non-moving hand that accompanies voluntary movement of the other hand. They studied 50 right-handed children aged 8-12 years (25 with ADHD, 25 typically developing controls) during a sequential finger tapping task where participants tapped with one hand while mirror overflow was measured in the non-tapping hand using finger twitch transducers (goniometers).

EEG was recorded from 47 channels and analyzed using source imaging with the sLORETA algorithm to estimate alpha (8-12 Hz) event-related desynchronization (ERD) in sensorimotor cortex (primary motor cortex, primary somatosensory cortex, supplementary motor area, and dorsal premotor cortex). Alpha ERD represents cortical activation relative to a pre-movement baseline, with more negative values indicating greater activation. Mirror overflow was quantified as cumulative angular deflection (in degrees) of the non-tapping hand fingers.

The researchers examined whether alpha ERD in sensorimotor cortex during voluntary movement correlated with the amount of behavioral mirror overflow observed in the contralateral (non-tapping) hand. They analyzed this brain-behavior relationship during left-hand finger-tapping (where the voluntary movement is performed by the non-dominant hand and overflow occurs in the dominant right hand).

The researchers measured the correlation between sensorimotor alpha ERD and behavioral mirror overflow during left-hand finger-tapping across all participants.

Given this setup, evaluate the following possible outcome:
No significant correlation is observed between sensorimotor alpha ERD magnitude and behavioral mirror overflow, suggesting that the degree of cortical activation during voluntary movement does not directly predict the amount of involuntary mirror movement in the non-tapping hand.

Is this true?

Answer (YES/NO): NO